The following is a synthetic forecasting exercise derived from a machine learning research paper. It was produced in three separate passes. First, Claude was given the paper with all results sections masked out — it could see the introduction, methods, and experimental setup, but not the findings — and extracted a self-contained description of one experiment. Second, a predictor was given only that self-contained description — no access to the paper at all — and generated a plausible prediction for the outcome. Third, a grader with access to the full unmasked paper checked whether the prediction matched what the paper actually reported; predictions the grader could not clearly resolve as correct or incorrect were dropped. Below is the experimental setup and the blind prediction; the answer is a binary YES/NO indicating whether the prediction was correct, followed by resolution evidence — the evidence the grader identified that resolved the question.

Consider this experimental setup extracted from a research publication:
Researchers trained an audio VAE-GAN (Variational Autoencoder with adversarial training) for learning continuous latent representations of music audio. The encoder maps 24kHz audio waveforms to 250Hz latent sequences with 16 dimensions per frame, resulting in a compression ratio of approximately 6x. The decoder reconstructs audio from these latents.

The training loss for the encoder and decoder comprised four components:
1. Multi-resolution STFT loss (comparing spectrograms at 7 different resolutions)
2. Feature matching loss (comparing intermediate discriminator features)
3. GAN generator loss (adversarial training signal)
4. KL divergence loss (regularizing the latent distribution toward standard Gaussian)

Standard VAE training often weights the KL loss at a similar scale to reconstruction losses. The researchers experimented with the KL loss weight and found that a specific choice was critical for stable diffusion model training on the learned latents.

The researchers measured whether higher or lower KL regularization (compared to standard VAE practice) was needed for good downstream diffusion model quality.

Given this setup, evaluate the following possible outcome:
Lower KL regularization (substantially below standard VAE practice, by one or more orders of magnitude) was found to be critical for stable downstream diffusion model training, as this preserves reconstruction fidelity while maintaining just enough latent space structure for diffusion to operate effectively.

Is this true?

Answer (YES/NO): YES